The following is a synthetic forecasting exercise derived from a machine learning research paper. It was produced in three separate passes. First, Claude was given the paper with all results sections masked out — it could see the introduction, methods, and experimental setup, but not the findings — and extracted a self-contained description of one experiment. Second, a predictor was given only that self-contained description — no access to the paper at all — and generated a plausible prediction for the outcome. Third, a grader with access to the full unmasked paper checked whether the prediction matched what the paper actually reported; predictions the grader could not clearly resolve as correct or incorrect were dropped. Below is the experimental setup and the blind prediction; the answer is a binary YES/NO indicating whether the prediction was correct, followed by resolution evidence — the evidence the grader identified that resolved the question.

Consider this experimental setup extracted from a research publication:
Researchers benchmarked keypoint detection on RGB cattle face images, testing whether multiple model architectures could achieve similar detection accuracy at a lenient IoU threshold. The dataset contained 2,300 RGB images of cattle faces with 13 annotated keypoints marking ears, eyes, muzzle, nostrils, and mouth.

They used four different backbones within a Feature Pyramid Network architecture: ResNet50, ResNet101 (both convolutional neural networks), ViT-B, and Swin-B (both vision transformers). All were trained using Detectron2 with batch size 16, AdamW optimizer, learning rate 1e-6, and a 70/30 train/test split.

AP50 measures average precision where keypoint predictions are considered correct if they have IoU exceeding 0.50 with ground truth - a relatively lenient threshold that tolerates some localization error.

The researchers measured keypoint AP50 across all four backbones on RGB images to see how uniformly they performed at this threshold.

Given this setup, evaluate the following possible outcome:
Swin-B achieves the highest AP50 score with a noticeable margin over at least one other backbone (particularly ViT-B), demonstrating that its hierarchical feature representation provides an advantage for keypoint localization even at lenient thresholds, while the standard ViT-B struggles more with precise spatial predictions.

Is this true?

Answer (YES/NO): NO